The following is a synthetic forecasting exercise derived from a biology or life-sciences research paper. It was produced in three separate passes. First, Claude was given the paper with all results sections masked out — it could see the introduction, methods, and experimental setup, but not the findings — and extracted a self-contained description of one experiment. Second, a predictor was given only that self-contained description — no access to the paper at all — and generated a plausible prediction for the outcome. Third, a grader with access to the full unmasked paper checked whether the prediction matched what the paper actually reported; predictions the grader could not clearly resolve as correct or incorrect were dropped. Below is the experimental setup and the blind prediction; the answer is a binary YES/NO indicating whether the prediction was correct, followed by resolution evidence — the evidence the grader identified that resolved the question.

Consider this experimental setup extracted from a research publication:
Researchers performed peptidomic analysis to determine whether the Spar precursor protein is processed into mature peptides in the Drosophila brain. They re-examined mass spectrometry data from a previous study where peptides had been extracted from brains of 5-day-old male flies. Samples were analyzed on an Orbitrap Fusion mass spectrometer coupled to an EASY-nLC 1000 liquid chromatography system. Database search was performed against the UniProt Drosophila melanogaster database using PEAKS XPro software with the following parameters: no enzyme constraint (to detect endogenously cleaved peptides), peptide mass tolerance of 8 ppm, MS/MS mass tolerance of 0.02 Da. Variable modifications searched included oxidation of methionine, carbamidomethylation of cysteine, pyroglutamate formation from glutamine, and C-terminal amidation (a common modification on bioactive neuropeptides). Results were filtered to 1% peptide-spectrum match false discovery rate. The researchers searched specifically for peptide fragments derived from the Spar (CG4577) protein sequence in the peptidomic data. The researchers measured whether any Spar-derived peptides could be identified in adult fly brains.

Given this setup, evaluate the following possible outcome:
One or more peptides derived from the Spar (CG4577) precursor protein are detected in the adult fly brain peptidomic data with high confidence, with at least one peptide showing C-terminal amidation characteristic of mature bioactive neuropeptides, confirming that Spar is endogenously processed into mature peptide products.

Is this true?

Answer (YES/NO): NO